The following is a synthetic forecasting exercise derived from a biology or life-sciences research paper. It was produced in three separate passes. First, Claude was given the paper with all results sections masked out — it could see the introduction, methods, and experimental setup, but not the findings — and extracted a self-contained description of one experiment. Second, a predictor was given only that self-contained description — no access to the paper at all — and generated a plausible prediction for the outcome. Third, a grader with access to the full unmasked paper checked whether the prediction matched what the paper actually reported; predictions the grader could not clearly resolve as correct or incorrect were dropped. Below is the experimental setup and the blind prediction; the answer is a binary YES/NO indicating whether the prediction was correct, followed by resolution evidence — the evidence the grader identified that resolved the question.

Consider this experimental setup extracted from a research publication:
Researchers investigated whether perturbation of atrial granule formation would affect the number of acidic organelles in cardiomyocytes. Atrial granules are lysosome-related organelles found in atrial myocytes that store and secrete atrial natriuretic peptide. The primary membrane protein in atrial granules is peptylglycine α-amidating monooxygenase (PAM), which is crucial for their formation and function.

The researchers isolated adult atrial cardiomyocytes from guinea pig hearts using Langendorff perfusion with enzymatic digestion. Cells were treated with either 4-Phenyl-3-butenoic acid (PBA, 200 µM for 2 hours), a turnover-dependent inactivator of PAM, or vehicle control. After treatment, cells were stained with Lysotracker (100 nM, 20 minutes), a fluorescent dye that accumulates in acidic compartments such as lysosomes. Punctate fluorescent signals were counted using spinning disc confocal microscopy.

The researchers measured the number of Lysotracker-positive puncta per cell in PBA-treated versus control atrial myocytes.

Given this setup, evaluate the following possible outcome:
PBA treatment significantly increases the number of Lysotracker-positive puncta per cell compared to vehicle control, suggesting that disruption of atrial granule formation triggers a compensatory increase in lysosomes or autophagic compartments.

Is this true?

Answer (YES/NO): NO